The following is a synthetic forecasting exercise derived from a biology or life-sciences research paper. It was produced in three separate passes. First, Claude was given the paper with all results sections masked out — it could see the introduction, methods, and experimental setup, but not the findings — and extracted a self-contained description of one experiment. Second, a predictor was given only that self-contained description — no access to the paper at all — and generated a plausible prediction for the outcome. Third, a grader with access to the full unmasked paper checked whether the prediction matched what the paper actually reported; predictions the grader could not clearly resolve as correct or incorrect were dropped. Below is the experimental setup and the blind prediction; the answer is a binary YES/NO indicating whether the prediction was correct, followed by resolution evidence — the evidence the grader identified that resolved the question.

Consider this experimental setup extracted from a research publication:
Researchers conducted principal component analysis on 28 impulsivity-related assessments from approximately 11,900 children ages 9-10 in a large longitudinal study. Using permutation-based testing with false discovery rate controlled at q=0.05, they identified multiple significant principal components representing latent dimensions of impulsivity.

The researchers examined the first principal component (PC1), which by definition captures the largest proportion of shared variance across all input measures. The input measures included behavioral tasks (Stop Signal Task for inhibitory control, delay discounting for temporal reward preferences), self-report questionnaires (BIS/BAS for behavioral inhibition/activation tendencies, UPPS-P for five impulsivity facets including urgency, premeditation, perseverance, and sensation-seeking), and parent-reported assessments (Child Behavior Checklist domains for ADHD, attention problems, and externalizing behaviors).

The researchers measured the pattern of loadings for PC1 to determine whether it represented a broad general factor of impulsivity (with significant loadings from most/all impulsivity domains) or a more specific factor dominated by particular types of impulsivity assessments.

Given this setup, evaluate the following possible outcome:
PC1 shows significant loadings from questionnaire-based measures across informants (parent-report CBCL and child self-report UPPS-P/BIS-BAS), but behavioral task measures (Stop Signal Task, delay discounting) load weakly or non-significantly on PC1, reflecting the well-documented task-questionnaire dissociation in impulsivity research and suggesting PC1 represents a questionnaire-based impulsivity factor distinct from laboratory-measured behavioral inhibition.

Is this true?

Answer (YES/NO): NO